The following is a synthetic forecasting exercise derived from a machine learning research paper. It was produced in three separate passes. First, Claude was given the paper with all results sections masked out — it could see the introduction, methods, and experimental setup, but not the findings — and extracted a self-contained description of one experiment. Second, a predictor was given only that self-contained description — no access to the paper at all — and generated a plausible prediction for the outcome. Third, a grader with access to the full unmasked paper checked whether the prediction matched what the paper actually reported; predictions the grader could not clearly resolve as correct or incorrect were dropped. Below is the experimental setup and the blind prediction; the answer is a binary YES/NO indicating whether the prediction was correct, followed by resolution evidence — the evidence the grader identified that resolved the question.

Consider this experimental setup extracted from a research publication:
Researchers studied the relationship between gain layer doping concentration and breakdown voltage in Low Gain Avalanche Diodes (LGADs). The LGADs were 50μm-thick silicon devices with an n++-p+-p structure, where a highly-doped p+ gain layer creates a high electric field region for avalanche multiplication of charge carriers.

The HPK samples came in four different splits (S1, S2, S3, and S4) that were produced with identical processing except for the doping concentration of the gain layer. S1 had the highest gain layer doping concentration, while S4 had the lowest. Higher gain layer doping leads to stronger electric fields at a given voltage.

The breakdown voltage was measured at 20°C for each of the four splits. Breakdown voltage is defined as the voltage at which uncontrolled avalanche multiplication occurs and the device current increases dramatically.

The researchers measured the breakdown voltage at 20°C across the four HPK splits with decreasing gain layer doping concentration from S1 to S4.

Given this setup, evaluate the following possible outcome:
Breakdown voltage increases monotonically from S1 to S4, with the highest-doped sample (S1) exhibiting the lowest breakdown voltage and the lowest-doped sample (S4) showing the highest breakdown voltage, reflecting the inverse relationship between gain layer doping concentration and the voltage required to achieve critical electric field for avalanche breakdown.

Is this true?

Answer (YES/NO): YES